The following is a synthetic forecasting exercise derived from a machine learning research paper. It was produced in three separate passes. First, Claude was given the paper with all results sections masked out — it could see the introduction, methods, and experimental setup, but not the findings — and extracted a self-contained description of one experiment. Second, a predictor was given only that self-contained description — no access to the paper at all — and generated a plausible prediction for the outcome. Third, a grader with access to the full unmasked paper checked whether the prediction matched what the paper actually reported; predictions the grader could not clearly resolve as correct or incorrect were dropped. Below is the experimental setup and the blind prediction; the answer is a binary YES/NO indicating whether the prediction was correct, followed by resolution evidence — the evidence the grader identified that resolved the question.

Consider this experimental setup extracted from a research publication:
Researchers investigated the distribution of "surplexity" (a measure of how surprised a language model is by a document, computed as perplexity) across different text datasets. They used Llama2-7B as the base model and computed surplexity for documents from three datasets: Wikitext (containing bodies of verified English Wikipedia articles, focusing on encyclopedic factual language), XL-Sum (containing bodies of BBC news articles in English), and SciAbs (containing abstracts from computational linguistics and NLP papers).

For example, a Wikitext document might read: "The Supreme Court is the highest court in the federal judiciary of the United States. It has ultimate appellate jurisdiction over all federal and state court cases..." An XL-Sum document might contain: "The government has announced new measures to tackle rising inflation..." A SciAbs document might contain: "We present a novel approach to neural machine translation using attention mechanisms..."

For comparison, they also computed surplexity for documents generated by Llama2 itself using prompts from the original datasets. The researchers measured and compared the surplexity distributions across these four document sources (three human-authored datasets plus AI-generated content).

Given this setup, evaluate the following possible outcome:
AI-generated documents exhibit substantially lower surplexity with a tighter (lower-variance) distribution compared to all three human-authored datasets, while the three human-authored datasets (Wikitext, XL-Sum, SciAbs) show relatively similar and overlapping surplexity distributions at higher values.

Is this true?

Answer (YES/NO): NO